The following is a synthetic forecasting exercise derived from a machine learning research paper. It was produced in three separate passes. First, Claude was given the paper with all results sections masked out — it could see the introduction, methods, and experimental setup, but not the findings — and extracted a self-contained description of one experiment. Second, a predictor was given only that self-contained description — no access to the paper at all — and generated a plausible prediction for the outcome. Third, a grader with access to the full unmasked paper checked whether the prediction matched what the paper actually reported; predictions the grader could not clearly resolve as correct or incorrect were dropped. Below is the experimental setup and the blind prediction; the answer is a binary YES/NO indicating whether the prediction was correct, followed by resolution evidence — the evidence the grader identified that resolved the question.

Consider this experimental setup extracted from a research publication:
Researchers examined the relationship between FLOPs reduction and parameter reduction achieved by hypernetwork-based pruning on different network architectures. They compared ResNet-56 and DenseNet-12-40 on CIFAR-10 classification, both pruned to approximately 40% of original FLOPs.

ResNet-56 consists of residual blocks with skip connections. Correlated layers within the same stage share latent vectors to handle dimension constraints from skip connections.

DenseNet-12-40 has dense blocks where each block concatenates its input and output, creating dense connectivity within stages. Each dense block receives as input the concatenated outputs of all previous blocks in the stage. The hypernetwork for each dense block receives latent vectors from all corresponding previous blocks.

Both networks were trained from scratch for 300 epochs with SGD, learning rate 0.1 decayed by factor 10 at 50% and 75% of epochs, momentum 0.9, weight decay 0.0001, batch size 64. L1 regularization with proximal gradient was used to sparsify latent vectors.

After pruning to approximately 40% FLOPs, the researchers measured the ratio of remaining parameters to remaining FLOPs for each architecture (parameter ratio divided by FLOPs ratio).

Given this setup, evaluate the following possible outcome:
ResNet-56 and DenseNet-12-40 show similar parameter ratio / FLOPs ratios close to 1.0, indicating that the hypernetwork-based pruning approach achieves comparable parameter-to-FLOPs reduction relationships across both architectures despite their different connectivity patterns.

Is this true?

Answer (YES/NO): NO